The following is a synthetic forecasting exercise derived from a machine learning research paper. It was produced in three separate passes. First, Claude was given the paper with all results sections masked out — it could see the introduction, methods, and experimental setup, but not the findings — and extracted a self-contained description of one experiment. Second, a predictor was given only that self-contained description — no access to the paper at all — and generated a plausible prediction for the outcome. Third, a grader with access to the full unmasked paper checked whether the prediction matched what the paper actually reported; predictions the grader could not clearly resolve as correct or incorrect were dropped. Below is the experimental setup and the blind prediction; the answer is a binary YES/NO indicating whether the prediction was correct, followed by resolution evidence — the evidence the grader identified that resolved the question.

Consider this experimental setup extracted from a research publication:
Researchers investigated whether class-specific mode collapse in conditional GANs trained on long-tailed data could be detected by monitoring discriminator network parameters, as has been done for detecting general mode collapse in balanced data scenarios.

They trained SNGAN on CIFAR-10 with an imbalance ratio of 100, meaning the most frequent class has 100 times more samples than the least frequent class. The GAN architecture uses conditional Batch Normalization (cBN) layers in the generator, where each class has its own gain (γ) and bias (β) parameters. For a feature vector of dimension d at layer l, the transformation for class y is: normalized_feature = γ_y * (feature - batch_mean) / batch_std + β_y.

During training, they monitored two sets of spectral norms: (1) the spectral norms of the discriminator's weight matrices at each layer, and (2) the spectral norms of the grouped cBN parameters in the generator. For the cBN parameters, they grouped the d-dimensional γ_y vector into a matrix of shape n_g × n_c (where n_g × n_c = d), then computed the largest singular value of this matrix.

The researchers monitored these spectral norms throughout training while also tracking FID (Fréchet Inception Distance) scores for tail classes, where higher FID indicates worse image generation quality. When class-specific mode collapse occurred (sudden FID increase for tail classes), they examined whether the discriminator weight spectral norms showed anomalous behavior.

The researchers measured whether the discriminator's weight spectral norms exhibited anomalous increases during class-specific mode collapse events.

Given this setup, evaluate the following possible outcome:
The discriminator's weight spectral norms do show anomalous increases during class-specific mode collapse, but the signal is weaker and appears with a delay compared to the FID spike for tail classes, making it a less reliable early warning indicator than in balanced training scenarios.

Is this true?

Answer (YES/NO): NO